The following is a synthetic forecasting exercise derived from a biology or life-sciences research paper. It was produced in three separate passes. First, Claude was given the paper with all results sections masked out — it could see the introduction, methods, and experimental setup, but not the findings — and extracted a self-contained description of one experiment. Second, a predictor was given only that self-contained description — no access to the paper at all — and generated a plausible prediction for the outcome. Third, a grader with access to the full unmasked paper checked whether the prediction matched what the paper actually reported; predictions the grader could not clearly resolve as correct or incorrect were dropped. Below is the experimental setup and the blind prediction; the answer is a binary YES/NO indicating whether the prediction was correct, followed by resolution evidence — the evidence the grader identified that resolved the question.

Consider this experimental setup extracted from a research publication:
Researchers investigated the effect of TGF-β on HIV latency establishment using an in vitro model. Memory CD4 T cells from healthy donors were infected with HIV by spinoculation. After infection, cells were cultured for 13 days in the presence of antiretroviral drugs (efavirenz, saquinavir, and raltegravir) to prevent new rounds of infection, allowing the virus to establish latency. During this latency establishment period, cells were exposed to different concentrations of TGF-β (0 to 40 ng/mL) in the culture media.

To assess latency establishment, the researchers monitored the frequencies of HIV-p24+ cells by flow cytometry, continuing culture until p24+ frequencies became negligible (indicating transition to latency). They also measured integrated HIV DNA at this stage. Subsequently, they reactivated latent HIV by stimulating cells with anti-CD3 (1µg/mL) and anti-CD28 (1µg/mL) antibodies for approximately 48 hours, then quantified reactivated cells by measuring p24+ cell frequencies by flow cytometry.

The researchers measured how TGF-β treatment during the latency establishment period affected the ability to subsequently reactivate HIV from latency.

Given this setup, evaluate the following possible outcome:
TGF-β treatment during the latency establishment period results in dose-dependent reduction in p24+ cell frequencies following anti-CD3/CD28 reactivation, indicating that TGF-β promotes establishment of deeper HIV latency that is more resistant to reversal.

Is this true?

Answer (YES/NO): NO